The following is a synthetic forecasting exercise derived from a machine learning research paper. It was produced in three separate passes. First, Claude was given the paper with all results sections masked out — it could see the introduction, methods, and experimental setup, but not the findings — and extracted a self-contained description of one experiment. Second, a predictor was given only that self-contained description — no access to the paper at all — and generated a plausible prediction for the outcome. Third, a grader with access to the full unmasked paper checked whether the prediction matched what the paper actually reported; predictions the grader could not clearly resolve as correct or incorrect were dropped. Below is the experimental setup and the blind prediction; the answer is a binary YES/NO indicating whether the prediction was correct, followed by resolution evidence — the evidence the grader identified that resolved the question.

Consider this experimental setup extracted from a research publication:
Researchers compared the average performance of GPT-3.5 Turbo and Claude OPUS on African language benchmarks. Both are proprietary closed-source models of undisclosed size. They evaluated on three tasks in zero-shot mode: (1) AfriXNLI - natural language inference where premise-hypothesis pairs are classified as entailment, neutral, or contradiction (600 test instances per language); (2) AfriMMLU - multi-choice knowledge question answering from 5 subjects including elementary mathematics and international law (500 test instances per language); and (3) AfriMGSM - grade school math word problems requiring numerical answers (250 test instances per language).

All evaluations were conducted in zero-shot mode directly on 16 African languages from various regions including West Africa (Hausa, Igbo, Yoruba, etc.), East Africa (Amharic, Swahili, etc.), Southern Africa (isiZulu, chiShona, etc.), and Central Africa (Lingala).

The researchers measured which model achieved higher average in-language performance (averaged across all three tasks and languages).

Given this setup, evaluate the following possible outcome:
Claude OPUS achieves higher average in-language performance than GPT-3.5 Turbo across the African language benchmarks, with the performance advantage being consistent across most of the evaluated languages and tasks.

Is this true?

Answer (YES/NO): YES